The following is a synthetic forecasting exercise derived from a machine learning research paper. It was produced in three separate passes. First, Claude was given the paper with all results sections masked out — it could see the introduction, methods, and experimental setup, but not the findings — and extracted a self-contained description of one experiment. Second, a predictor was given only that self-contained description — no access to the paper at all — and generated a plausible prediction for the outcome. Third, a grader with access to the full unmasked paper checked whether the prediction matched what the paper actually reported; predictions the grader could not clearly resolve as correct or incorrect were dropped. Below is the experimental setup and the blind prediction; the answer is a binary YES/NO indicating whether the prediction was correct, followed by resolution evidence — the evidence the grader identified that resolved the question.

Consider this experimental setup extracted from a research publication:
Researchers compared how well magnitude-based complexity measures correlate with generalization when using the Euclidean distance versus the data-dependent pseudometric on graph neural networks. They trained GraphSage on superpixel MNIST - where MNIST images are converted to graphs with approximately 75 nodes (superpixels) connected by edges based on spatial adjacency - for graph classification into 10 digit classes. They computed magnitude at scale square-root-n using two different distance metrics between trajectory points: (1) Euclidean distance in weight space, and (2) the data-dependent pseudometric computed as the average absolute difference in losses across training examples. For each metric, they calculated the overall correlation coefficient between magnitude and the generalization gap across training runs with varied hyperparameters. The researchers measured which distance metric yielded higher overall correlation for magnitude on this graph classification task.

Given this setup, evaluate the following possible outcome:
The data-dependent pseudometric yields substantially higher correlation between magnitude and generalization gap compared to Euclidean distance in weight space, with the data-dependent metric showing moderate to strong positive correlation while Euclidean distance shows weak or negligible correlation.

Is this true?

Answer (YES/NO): NO